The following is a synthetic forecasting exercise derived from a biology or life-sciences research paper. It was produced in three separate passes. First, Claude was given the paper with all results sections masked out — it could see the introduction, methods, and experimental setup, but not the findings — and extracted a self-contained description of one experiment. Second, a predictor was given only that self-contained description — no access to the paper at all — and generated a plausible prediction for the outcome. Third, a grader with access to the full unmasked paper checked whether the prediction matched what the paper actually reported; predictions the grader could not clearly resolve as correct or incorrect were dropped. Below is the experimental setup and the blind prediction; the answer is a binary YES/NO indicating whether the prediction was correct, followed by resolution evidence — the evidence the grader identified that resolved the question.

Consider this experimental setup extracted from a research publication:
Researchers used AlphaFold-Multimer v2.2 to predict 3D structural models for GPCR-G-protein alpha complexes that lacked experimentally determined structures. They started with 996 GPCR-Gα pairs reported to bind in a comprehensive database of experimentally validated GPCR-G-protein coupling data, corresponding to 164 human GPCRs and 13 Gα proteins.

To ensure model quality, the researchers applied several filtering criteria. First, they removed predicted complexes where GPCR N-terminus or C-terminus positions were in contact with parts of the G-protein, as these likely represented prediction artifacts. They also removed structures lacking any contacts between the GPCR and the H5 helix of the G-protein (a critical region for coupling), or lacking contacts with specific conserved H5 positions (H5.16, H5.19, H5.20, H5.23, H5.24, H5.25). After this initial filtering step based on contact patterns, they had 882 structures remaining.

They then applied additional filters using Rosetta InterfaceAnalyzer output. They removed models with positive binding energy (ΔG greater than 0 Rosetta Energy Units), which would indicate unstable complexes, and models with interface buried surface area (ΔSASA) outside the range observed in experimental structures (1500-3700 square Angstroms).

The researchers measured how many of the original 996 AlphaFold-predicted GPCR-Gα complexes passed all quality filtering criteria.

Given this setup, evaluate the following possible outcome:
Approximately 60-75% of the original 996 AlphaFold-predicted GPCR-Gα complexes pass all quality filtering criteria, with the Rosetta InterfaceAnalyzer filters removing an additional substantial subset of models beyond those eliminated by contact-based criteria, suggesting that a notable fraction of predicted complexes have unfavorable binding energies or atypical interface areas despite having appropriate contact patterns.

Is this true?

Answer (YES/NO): YES